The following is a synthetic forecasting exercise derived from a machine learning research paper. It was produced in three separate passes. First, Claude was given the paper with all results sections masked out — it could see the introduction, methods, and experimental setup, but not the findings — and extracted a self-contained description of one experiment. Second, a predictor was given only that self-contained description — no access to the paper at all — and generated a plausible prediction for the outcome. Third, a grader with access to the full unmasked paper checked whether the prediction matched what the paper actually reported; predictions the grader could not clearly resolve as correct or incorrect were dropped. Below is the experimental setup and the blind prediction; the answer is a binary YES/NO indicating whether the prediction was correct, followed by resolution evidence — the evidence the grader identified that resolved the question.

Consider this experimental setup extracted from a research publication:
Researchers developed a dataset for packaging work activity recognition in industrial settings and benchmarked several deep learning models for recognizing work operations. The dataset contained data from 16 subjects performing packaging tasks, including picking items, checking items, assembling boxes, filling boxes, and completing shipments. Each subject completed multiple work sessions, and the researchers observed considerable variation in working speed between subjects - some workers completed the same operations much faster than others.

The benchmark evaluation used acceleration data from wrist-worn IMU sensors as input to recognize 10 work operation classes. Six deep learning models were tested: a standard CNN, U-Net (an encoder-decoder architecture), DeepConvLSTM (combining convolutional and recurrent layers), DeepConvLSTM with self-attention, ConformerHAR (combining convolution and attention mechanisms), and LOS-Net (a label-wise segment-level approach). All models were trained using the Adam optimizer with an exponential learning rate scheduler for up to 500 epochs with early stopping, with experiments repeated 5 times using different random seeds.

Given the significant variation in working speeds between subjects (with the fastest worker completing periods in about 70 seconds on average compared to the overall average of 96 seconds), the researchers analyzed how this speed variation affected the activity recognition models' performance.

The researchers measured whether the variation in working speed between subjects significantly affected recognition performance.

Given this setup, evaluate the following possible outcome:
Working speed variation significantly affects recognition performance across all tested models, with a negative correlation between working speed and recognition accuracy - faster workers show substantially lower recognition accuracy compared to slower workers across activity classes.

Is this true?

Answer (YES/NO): NO